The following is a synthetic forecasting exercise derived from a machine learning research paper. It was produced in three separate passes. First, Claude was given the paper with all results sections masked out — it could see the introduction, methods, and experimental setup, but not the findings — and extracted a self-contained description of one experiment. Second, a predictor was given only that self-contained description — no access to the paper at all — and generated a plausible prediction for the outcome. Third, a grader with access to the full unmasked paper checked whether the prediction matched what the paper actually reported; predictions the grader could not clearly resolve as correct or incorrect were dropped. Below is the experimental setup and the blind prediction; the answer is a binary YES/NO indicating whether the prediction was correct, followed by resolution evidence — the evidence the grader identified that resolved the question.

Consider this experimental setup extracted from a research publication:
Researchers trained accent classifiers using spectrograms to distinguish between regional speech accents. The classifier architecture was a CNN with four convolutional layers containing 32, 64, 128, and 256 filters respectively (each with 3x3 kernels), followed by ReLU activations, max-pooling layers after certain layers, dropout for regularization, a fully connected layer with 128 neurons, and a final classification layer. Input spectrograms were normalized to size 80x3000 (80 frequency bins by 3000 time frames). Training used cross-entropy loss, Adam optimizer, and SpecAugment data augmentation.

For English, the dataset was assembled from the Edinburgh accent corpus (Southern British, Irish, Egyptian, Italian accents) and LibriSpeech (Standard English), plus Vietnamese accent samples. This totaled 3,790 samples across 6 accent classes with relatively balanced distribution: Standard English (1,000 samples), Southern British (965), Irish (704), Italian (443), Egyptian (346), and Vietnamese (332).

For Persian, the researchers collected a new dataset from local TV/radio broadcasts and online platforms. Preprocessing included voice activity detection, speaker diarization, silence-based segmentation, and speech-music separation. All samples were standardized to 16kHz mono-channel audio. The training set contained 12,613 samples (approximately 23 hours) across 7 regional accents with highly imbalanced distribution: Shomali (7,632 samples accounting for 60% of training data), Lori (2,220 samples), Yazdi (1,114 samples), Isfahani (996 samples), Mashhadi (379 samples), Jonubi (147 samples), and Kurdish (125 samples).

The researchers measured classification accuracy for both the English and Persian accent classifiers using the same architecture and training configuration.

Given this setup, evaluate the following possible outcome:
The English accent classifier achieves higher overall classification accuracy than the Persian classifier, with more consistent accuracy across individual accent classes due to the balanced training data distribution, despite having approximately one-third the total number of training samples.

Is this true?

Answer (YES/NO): NO